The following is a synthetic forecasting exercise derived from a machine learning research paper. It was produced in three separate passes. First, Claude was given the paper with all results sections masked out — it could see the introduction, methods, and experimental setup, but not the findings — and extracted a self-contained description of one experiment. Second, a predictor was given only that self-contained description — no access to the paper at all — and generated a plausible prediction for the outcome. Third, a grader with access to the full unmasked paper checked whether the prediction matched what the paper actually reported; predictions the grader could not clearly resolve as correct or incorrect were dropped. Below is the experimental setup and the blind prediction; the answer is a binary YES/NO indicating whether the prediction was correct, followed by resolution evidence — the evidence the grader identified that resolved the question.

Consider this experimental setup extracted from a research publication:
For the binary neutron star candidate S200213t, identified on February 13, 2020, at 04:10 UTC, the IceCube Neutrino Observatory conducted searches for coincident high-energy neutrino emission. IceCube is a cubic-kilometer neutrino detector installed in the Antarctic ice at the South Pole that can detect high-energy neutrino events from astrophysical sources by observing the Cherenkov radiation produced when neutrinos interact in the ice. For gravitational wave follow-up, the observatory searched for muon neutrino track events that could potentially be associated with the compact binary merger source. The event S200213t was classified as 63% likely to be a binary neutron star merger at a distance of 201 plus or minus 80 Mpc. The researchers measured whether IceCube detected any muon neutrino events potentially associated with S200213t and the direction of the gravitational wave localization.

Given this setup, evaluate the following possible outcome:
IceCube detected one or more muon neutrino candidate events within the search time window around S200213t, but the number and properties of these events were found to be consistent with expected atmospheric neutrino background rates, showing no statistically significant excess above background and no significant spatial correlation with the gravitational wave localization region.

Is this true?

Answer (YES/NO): NO